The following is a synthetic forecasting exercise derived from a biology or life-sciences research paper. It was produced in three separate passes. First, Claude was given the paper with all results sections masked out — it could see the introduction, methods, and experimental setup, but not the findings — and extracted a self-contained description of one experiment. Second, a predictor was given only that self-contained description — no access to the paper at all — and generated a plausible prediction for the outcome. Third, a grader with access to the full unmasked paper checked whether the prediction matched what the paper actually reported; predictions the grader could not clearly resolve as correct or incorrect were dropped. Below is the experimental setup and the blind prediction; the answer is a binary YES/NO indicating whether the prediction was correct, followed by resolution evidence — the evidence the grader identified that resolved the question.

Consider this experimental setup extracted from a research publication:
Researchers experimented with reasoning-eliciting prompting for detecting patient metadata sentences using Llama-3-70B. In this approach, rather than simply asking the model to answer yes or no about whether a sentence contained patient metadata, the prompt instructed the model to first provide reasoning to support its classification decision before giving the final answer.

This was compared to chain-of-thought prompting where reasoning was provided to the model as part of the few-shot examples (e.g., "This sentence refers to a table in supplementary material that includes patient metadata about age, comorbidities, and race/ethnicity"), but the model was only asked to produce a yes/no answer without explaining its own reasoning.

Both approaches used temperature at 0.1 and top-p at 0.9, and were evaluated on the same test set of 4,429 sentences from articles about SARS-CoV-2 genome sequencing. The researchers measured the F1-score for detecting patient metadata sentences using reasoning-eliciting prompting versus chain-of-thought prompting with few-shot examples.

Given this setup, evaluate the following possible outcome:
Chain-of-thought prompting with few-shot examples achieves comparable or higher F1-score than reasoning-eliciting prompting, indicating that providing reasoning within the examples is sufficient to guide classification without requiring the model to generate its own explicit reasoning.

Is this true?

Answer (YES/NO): YES